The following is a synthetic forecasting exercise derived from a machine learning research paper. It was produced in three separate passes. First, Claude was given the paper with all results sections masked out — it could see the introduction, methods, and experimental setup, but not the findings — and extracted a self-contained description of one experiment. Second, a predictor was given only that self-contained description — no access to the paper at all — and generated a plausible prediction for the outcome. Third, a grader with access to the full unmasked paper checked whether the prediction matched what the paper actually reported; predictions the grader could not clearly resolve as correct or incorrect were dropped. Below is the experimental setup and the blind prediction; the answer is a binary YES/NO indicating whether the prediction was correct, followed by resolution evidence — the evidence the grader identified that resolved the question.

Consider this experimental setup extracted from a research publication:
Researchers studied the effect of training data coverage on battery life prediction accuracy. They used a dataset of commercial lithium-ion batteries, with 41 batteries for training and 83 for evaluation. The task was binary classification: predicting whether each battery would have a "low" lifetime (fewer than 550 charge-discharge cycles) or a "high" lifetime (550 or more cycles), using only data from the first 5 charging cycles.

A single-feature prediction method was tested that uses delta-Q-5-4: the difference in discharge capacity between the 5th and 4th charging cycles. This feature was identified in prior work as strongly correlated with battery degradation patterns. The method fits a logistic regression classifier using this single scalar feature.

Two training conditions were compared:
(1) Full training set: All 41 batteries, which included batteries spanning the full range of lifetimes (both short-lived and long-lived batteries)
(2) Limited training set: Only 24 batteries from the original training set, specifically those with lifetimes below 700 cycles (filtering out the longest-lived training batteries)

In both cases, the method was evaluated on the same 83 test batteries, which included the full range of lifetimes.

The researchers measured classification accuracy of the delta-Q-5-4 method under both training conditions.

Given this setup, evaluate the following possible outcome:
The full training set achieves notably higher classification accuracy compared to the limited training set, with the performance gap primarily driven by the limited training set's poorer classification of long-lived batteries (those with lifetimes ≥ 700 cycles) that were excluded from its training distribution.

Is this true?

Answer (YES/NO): NO